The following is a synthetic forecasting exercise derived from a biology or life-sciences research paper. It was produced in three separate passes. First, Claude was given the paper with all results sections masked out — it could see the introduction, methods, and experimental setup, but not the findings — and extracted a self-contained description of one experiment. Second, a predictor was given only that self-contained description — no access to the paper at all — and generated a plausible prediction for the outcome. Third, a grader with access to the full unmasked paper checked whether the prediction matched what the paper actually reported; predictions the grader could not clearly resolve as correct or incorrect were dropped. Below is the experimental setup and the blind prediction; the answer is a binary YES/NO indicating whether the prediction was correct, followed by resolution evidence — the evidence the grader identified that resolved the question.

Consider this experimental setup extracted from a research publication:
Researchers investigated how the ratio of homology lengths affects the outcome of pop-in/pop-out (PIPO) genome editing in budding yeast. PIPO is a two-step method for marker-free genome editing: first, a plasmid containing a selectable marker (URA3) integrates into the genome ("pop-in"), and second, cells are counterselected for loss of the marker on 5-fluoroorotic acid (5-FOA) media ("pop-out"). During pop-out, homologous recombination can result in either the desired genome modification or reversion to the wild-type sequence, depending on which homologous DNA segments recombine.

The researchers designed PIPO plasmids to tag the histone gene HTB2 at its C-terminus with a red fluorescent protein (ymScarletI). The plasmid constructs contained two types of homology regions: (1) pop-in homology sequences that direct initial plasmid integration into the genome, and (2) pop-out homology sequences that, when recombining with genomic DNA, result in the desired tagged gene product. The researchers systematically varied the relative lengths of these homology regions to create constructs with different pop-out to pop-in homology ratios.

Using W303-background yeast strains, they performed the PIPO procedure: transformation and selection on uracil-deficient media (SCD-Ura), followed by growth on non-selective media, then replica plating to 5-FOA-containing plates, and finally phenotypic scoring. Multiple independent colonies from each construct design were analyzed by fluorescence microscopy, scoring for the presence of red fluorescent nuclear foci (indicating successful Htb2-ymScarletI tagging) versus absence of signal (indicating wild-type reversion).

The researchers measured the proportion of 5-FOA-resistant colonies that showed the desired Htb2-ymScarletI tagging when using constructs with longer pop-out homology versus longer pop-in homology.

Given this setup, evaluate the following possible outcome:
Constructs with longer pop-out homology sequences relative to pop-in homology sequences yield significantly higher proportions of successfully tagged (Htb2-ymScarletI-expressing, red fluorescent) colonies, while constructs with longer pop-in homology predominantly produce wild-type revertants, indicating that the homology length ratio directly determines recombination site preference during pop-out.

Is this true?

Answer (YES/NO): YES